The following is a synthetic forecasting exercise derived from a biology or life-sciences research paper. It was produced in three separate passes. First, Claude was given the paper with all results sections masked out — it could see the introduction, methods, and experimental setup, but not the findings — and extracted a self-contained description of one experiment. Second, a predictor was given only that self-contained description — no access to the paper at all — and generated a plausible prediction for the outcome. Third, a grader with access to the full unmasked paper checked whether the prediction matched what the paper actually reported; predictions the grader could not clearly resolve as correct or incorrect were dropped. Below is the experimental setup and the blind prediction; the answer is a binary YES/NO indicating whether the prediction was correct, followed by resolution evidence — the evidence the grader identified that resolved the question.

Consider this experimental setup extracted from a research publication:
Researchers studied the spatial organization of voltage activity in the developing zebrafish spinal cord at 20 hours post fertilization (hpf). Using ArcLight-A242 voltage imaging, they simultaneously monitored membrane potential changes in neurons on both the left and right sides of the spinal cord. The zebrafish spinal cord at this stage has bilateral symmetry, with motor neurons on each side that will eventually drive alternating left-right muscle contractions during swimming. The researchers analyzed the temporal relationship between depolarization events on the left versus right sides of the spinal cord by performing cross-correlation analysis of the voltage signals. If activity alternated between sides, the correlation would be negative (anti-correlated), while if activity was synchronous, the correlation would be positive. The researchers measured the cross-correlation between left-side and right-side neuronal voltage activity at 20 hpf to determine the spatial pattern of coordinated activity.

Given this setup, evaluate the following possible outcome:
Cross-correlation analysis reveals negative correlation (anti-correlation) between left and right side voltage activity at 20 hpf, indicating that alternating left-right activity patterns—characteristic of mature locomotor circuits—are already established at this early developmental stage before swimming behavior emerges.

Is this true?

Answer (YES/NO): YES